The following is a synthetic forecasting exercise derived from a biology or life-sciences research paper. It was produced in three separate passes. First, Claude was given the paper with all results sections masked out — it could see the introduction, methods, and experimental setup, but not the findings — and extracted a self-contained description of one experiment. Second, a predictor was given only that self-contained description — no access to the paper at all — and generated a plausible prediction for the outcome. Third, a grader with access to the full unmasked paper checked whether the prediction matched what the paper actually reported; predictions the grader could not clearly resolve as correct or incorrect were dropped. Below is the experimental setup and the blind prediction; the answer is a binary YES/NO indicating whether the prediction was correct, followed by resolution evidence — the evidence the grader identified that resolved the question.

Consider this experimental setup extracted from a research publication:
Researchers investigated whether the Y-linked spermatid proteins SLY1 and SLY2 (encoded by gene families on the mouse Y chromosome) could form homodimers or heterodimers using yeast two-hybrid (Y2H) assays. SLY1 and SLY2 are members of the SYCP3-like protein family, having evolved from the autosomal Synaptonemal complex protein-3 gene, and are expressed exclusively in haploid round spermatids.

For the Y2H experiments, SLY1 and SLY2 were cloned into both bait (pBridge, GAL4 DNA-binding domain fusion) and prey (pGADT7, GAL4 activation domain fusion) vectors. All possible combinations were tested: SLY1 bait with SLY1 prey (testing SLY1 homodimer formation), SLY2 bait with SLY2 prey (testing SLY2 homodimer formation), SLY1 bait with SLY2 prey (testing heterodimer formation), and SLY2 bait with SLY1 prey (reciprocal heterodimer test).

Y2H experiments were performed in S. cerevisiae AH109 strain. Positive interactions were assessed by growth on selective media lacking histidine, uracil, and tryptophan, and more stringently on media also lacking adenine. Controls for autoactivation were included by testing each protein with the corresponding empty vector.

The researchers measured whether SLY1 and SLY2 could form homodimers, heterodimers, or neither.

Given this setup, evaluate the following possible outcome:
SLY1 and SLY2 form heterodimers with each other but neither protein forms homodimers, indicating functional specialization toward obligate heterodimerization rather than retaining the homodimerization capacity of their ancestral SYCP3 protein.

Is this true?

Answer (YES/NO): NO